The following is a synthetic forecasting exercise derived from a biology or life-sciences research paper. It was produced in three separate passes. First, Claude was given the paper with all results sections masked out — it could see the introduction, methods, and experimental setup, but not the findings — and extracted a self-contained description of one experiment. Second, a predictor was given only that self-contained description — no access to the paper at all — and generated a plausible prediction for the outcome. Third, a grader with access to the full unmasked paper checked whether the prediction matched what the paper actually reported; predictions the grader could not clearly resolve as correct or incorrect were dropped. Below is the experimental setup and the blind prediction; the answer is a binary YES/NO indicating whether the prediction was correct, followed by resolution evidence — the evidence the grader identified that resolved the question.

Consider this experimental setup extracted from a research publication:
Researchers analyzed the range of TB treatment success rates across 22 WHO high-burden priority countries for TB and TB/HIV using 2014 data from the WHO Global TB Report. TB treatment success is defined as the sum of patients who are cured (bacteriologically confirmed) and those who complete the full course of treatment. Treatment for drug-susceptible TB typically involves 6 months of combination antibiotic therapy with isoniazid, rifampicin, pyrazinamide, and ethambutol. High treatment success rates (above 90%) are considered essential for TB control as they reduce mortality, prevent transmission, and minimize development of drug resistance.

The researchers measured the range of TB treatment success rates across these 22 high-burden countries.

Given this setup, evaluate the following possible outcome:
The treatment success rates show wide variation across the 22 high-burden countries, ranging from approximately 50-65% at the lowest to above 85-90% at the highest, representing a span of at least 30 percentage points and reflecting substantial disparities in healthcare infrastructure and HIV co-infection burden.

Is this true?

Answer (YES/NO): NO